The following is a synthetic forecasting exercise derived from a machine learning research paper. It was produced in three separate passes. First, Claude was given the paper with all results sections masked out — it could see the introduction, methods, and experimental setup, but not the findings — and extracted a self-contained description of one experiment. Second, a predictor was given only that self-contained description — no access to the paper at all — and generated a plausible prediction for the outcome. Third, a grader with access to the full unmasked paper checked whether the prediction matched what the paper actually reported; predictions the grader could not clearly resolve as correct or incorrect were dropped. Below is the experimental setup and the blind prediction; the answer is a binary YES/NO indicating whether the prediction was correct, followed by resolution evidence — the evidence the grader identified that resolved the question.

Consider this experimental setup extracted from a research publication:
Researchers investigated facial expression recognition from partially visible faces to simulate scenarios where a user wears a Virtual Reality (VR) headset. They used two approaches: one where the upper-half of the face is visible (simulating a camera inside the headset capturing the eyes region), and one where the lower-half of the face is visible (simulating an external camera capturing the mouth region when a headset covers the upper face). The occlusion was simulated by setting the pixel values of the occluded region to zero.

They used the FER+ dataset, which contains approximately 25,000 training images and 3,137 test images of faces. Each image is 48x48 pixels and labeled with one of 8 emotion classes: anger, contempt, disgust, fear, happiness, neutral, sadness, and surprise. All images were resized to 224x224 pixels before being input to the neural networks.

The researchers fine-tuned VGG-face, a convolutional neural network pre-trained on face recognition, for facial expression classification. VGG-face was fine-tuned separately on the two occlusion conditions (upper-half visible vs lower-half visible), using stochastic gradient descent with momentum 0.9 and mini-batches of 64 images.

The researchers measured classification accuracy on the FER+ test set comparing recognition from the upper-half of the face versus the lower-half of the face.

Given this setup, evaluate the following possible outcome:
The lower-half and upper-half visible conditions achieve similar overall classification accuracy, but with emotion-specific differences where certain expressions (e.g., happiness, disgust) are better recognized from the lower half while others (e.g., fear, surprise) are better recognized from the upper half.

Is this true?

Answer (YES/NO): NO